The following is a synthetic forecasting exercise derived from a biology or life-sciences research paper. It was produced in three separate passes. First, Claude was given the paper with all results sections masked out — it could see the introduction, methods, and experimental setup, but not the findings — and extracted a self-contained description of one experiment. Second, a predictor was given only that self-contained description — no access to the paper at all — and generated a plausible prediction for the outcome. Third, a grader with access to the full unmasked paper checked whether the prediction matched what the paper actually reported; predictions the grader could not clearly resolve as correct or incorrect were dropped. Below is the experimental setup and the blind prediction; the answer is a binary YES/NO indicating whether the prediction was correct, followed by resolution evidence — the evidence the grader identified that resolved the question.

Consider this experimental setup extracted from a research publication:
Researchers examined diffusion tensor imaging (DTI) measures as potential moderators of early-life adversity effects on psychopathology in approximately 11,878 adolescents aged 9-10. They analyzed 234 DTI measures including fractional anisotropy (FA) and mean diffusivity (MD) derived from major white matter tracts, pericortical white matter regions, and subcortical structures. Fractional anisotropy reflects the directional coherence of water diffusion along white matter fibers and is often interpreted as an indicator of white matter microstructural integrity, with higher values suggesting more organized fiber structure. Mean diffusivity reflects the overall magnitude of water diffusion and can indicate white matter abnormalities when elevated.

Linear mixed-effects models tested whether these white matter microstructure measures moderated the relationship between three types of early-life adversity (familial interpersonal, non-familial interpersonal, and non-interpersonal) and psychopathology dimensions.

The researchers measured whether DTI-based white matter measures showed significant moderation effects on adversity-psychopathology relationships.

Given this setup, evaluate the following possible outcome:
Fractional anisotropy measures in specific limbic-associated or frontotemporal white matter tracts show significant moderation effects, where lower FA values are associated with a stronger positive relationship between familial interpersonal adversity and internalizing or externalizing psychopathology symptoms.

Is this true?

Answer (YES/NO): NO